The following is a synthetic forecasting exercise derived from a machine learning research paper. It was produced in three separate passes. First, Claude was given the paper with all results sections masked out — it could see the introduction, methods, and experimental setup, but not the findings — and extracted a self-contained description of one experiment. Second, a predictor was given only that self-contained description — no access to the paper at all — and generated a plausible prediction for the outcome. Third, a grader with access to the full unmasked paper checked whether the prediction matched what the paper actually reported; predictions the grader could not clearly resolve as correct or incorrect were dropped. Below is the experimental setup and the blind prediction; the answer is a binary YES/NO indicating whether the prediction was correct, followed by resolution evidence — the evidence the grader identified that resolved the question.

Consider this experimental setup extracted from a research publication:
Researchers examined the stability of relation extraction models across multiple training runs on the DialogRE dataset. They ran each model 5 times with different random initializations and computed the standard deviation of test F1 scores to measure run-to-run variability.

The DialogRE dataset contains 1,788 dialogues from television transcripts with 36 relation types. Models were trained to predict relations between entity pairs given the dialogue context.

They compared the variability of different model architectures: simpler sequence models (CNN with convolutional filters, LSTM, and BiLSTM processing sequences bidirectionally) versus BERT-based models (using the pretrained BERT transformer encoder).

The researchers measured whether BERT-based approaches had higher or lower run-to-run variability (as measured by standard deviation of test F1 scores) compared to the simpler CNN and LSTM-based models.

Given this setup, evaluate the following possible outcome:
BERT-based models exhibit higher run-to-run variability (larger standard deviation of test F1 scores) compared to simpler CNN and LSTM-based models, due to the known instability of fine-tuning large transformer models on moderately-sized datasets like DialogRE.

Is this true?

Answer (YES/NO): NO